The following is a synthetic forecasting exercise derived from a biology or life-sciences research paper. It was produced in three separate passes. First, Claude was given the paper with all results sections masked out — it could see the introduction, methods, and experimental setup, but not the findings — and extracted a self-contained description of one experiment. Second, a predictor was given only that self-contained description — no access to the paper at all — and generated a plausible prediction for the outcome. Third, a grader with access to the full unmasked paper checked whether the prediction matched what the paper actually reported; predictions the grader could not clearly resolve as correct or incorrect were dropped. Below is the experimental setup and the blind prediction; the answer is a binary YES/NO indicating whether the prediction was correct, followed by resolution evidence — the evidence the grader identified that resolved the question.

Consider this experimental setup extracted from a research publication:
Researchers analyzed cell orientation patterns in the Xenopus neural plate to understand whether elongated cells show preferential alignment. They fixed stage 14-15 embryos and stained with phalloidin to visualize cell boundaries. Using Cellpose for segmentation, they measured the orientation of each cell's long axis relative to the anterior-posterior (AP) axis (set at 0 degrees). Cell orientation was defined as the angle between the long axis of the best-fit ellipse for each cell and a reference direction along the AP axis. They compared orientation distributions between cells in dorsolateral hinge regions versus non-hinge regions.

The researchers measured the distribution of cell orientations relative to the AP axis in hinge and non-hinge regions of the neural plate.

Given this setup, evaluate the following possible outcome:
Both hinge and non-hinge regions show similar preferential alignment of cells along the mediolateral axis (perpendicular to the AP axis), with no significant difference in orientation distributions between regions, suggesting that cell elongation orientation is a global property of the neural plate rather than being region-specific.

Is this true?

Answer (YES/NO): NO